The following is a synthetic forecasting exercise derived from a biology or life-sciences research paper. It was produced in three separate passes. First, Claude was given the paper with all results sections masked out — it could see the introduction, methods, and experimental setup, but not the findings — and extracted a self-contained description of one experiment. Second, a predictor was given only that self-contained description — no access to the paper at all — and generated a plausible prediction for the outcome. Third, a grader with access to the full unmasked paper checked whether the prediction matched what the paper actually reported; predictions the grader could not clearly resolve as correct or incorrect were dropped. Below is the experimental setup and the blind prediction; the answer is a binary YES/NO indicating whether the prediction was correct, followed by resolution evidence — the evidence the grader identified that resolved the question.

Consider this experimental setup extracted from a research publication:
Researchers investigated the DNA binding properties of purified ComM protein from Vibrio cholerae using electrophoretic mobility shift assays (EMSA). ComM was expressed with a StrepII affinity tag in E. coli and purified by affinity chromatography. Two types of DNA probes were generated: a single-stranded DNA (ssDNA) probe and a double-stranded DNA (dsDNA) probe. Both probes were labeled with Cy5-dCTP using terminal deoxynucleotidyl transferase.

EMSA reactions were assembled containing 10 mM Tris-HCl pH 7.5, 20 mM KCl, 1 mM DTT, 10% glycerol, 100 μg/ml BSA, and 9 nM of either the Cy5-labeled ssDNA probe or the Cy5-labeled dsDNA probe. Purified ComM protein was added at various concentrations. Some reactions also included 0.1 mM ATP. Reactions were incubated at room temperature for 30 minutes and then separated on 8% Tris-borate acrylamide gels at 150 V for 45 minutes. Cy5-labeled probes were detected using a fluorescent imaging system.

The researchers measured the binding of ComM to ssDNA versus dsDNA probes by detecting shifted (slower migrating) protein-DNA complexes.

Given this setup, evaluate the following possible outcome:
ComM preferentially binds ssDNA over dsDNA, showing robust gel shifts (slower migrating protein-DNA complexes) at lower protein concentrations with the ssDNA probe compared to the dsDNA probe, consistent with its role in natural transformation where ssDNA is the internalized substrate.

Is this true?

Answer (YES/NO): NO